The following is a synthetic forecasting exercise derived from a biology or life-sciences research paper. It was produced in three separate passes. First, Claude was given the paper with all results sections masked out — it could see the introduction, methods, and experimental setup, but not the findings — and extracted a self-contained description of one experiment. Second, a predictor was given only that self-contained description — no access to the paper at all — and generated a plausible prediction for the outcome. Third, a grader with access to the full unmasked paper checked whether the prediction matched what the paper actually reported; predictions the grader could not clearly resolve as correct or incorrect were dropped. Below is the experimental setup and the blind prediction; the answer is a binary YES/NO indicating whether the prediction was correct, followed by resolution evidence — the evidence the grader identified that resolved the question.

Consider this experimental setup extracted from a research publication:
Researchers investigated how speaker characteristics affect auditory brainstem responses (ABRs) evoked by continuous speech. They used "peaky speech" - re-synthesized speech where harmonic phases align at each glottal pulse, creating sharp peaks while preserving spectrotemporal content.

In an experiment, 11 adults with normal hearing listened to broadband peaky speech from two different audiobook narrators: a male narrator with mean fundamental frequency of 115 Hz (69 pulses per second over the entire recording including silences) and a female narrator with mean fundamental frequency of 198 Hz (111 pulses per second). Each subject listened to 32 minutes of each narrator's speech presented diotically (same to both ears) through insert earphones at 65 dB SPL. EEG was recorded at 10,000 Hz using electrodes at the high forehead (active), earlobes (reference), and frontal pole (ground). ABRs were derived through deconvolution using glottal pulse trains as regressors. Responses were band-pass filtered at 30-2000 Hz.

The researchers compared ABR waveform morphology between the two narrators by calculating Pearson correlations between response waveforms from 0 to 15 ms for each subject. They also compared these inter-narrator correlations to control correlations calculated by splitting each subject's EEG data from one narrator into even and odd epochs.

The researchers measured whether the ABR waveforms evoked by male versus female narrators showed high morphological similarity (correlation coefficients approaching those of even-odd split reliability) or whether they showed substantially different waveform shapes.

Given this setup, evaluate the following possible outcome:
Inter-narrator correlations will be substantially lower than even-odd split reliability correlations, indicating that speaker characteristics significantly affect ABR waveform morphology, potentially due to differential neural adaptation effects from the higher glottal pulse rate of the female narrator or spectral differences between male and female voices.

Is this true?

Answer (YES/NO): YES